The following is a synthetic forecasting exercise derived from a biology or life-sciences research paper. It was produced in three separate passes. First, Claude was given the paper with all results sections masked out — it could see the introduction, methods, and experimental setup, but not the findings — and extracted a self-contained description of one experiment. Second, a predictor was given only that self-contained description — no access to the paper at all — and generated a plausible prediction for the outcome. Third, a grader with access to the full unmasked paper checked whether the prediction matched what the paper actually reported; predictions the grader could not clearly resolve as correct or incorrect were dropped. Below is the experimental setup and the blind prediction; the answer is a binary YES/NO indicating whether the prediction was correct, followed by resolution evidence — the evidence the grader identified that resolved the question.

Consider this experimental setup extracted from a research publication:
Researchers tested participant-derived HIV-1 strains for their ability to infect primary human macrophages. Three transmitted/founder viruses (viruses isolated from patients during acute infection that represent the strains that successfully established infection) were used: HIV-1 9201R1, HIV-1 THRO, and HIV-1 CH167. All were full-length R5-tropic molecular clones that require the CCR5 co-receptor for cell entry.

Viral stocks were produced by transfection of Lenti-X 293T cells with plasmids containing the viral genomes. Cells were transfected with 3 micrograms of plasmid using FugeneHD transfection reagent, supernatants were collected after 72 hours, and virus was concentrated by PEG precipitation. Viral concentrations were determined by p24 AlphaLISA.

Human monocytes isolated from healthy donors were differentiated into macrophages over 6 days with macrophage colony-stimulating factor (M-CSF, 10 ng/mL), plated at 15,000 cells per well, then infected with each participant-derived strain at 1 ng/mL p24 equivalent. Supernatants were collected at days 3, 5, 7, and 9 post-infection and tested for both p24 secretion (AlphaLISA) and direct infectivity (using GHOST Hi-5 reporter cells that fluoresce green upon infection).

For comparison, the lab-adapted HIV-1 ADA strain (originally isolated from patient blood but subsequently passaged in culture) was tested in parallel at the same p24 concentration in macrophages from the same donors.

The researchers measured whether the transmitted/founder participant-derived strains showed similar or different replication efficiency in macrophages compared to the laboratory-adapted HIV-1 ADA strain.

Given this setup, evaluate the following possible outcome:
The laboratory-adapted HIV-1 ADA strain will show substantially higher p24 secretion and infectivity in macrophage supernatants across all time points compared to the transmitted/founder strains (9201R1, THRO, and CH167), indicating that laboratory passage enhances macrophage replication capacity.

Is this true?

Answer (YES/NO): YES